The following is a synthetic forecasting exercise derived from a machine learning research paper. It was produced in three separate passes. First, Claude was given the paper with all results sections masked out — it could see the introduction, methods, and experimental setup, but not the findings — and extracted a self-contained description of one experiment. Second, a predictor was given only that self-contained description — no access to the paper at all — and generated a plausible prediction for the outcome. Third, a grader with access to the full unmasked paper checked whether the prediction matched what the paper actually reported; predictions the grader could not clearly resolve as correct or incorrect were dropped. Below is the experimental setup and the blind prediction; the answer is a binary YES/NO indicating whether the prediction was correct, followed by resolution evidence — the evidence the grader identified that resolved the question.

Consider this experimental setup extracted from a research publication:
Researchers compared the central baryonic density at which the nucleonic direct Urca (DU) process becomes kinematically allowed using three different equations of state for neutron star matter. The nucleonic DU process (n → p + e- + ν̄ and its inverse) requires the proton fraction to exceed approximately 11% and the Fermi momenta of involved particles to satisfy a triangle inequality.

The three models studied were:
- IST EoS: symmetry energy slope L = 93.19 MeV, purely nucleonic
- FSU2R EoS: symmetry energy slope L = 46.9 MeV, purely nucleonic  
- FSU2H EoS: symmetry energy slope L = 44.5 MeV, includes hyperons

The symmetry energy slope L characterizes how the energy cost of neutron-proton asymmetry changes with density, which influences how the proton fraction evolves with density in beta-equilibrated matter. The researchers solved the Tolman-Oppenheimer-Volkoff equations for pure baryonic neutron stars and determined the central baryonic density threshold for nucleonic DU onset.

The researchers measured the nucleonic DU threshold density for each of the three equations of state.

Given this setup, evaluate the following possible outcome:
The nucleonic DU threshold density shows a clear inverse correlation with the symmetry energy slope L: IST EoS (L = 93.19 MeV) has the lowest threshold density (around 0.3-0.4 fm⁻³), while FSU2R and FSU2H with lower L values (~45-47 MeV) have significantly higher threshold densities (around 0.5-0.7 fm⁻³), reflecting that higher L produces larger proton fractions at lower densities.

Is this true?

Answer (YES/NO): NO